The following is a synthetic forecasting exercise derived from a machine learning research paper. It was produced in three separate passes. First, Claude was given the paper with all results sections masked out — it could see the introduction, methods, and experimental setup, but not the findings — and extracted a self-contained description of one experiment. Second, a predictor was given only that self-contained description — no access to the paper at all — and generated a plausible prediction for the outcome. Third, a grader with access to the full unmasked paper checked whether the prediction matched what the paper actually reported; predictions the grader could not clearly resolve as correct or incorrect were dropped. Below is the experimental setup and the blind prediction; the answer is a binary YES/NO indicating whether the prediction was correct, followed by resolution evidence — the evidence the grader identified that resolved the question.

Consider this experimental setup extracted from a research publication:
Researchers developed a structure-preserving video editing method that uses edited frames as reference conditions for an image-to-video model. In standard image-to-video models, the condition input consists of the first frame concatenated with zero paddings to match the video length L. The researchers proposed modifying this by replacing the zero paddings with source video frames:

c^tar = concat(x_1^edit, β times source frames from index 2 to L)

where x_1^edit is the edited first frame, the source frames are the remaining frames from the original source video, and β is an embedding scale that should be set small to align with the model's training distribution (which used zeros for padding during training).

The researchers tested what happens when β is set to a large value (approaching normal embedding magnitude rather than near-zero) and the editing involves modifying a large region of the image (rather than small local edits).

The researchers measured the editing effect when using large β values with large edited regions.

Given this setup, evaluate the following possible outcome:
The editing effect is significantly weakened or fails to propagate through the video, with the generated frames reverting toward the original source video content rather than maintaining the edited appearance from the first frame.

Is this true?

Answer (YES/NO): YES